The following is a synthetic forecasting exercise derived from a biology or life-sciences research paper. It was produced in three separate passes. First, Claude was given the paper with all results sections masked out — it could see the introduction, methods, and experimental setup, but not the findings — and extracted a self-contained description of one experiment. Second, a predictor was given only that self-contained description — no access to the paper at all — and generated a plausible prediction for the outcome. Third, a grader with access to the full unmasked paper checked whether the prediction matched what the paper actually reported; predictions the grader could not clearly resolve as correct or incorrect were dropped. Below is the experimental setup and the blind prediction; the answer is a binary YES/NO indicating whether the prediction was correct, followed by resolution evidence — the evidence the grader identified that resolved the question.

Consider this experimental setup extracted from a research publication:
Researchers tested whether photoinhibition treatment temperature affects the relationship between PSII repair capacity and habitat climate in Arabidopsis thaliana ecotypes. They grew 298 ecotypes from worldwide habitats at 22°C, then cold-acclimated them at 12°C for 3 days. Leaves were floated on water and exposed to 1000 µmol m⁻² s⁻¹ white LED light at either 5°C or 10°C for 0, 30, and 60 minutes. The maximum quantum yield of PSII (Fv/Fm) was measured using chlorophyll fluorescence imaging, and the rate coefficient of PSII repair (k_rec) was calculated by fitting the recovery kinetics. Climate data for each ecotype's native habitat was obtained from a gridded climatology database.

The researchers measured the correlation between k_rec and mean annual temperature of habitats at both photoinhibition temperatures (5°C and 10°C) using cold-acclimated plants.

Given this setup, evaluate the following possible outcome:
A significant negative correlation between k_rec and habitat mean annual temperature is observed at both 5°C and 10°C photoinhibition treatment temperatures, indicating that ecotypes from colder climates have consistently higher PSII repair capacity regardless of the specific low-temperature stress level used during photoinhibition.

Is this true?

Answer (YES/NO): NO